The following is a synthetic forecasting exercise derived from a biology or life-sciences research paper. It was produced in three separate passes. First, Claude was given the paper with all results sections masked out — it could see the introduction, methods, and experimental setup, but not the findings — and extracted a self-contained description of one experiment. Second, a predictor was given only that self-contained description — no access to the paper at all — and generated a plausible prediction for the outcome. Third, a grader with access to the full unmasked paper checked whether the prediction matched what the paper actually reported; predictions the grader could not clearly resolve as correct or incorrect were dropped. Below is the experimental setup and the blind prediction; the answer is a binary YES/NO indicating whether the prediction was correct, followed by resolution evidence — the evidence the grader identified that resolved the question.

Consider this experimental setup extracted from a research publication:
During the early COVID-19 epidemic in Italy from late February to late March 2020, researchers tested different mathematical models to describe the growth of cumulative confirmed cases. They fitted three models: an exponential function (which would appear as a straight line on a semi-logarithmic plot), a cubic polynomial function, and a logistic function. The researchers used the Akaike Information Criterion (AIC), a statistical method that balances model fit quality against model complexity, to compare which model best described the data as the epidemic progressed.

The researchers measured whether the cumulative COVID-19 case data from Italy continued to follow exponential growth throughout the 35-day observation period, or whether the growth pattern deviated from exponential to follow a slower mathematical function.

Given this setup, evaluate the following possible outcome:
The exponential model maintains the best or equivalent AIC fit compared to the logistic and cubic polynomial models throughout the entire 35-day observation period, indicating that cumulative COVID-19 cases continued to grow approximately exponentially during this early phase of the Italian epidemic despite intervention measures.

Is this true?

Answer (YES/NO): NO